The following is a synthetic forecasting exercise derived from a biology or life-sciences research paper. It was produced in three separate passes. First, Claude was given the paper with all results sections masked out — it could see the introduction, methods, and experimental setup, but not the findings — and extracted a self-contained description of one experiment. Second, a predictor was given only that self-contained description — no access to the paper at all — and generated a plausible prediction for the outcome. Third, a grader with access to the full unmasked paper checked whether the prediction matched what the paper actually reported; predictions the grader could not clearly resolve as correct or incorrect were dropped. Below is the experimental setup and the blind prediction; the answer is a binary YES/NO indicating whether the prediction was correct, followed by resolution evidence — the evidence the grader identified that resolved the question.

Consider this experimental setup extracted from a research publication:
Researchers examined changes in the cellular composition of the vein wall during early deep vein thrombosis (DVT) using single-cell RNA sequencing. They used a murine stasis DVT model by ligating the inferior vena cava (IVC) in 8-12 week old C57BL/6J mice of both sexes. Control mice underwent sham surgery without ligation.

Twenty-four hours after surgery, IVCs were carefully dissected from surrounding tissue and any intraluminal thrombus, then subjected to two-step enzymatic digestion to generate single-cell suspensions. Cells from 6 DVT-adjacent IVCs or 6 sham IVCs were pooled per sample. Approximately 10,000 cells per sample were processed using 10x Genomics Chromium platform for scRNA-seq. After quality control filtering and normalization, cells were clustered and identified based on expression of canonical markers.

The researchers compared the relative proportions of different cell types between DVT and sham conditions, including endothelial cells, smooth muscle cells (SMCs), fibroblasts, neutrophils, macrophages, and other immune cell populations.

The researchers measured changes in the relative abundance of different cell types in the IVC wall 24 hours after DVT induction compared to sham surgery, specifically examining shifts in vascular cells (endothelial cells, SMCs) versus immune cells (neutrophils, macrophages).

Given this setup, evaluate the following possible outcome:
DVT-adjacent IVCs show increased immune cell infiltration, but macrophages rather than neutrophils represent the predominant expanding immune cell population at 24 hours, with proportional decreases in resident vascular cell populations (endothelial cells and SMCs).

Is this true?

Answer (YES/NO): NO